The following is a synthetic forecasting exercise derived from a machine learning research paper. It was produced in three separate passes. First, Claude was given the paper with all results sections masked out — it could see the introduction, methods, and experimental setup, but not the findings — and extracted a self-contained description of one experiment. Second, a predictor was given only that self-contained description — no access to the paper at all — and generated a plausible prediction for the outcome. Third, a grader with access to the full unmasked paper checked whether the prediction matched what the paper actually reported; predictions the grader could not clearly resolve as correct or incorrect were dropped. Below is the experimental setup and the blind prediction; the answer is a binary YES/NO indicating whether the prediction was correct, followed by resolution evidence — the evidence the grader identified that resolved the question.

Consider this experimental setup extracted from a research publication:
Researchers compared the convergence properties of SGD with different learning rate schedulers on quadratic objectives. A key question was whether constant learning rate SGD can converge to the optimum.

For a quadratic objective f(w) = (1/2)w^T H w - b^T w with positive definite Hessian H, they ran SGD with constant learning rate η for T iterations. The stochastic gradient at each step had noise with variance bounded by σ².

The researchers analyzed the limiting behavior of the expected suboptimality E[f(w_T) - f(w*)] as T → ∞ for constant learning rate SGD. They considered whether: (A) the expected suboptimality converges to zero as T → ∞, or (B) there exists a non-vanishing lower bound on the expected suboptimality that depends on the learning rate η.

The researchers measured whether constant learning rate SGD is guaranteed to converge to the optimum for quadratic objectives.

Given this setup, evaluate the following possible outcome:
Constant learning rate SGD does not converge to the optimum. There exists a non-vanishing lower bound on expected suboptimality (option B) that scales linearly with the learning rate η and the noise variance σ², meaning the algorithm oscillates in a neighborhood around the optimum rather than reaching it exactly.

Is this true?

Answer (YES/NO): YES